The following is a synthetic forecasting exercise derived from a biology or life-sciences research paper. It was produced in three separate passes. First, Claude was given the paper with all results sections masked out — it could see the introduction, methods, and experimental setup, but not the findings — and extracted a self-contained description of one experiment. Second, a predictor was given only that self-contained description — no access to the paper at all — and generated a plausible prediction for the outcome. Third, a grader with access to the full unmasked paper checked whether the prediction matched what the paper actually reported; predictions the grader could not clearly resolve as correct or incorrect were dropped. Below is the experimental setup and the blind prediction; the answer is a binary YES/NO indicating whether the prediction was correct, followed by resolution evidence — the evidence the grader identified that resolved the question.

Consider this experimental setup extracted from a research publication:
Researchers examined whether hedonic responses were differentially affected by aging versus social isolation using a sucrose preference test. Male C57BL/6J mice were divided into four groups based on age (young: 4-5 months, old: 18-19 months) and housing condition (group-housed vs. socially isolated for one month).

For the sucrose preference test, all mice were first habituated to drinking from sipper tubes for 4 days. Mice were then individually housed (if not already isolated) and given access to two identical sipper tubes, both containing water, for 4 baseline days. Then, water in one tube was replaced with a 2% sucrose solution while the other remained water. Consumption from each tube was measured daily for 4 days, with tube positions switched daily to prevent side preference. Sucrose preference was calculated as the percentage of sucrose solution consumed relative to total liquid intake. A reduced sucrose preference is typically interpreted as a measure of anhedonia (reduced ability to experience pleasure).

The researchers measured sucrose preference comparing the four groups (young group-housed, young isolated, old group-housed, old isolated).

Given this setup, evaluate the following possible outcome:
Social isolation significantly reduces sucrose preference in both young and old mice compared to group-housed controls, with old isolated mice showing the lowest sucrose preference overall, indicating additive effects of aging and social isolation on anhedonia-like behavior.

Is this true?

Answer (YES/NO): NO